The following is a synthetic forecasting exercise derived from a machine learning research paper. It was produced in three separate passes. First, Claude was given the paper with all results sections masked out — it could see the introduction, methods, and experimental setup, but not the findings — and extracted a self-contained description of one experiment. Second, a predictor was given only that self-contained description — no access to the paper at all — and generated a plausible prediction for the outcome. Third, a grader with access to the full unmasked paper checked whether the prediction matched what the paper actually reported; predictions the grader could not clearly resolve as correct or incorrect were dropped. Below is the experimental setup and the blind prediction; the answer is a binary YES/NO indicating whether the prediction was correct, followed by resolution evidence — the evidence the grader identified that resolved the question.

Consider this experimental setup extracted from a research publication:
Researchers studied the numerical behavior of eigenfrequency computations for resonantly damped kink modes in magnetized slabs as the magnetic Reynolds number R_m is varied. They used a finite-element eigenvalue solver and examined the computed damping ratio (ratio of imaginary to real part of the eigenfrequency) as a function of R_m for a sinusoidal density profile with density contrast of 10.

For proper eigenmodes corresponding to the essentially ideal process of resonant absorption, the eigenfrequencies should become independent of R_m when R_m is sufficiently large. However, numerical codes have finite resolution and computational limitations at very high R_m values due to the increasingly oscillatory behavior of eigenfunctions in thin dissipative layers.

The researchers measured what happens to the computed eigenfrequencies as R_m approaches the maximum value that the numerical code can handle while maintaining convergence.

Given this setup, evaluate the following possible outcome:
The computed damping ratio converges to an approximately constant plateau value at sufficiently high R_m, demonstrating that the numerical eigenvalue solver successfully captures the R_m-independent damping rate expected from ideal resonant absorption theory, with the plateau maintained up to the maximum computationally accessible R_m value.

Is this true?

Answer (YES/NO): NO